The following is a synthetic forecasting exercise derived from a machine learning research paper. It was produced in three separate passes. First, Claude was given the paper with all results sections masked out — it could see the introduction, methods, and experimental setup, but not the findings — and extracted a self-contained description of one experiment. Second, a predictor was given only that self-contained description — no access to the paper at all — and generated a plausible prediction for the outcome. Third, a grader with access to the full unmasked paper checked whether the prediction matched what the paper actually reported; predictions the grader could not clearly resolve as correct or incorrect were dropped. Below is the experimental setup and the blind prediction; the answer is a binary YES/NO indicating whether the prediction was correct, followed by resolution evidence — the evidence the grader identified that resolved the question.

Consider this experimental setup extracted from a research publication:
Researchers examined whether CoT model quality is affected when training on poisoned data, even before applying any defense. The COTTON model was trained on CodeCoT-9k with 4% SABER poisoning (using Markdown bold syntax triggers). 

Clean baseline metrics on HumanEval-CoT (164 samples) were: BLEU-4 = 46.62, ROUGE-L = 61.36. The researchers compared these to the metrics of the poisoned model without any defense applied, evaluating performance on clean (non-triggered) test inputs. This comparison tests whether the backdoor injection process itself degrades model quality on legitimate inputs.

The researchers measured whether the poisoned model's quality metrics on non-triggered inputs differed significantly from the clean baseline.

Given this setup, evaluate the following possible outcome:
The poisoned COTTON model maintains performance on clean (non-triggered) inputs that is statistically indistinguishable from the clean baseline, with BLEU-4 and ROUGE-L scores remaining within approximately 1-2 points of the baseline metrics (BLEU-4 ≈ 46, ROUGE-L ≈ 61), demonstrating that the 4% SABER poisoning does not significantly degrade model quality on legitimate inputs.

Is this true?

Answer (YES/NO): YES